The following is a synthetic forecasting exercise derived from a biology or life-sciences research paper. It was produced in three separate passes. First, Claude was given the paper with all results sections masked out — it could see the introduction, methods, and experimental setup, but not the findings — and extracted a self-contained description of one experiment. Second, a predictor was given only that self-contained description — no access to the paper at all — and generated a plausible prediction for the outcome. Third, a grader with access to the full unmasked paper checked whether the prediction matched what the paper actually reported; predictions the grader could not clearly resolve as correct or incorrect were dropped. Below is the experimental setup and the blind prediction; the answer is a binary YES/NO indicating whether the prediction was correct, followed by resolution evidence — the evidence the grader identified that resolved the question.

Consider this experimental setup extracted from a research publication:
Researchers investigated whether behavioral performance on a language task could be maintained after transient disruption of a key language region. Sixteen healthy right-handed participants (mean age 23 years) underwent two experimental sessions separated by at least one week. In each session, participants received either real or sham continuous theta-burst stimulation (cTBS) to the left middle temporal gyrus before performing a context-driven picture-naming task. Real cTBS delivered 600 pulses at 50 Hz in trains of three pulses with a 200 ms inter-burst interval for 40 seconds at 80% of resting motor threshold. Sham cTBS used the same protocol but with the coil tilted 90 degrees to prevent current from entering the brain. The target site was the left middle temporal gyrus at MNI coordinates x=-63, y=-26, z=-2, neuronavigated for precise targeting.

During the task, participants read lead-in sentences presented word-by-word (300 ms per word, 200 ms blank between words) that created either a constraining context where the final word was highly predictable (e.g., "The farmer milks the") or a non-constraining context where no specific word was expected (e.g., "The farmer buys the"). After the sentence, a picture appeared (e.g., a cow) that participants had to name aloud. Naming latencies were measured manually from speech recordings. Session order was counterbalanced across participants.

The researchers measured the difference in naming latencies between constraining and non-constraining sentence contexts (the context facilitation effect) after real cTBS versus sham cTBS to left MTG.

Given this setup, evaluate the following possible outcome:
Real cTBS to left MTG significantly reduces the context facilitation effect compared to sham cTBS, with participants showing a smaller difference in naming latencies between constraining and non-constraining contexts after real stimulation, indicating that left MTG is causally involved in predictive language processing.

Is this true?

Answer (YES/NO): NO